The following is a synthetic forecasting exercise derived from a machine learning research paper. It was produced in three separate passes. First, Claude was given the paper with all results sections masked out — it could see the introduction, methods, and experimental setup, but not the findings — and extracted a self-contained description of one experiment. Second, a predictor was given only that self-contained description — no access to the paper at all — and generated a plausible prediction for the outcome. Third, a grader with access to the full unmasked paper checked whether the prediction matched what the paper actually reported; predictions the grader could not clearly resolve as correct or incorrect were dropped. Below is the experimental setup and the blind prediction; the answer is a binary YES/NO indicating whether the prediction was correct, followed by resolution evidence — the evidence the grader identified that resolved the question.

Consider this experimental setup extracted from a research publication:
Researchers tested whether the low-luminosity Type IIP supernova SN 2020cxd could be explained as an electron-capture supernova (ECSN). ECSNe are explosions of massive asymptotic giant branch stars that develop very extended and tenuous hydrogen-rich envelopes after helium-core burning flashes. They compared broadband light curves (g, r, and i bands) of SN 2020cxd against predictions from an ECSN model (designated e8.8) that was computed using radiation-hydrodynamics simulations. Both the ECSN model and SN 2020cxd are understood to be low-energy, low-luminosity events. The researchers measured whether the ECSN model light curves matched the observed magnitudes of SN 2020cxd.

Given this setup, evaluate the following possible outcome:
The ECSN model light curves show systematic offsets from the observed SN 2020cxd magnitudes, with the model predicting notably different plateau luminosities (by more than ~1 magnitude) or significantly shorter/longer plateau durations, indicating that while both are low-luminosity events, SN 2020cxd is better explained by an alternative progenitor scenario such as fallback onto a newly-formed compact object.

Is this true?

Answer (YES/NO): NO